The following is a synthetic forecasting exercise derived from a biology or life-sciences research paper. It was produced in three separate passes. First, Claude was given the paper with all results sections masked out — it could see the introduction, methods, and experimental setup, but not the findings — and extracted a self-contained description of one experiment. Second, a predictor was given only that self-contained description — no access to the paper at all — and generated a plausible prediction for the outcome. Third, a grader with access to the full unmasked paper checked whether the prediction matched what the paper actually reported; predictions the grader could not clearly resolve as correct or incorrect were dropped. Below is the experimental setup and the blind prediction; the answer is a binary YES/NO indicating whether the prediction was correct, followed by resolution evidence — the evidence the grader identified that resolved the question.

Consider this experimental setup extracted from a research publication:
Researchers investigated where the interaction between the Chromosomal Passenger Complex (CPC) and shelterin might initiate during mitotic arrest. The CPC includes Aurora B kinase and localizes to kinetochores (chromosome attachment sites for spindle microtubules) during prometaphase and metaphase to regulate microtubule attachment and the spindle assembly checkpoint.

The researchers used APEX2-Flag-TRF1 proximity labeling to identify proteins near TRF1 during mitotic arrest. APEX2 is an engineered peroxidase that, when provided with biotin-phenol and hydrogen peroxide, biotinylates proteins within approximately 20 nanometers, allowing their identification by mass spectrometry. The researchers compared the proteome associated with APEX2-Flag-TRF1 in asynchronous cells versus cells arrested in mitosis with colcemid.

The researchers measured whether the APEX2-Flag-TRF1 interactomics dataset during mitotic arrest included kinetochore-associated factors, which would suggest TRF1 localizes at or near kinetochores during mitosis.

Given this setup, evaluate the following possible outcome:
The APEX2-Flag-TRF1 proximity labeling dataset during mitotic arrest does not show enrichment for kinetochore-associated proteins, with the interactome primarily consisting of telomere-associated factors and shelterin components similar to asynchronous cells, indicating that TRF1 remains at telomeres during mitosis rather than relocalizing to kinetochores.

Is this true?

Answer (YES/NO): NO